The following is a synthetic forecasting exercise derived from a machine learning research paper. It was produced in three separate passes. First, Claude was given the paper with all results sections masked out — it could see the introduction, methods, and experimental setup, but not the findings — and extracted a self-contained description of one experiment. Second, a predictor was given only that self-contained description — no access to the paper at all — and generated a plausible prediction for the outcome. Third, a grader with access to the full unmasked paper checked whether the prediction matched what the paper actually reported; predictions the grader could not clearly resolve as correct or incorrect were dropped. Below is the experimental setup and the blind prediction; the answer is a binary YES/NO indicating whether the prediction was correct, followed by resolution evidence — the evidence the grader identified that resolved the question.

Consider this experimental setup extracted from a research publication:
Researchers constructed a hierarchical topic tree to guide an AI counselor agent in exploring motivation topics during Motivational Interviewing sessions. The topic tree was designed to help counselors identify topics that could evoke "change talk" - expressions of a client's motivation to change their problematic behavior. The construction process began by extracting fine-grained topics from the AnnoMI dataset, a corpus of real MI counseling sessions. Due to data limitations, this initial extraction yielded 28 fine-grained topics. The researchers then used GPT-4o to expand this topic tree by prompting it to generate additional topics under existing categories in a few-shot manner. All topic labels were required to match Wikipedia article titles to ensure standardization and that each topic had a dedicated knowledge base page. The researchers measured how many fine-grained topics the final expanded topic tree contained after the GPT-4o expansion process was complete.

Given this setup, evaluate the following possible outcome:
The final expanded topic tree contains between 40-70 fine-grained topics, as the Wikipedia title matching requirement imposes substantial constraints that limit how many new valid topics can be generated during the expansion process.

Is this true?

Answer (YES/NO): YES